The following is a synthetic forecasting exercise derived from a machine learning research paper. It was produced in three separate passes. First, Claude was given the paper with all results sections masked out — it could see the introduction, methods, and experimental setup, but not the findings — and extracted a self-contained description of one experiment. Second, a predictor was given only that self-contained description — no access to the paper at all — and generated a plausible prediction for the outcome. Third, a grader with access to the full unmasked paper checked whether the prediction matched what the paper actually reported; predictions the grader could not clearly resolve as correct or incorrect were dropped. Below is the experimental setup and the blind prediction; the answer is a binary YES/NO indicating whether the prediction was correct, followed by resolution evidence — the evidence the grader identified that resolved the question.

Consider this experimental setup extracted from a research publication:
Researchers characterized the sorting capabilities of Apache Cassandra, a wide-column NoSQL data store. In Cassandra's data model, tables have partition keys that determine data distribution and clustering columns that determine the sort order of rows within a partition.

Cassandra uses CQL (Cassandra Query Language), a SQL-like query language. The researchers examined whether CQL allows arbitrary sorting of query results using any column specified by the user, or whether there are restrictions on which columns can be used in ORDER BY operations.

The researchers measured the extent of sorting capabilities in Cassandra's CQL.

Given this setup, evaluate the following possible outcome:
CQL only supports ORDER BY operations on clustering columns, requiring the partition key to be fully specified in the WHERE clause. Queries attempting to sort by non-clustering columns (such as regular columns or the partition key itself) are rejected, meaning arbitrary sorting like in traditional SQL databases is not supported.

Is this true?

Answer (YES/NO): NO